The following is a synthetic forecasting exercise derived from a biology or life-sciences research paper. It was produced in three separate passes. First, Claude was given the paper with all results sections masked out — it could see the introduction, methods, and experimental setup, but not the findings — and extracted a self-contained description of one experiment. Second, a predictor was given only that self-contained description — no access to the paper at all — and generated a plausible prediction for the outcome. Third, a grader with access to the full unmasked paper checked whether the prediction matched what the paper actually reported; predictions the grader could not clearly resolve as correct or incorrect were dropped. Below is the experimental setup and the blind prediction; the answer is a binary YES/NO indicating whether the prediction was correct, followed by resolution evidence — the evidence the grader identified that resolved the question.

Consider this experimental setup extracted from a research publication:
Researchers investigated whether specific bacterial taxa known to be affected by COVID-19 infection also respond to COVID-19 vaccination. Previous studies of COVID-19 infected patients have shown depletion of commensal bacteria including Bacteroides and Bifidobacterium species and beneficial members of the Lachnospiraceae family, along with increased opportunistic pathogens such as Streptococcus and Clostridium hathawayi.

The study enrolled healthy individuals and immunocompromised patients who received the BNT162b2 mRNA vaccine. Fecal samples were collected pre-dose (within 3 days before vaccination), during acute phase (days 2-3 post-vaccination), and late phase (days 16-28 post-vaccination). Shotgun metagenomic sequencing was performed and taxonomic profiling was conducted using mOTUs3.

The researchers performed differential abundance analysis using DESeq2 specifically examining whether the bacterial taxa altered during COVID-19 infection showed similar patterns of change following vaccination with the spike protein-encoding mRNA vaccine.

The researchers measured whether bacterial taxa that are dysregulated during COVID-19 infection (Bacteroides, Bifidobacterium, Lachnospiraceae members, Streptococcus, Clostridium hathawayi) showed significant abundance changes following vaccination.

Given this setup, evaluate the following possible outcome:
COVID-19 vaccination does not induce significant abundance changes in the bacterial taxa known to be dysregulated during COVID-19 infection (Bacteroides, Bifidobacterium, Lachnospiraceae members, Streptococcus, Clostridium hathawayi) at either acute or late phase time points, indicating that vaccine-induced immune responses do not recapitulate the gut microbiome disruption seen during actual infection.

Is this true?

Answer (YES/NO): YES